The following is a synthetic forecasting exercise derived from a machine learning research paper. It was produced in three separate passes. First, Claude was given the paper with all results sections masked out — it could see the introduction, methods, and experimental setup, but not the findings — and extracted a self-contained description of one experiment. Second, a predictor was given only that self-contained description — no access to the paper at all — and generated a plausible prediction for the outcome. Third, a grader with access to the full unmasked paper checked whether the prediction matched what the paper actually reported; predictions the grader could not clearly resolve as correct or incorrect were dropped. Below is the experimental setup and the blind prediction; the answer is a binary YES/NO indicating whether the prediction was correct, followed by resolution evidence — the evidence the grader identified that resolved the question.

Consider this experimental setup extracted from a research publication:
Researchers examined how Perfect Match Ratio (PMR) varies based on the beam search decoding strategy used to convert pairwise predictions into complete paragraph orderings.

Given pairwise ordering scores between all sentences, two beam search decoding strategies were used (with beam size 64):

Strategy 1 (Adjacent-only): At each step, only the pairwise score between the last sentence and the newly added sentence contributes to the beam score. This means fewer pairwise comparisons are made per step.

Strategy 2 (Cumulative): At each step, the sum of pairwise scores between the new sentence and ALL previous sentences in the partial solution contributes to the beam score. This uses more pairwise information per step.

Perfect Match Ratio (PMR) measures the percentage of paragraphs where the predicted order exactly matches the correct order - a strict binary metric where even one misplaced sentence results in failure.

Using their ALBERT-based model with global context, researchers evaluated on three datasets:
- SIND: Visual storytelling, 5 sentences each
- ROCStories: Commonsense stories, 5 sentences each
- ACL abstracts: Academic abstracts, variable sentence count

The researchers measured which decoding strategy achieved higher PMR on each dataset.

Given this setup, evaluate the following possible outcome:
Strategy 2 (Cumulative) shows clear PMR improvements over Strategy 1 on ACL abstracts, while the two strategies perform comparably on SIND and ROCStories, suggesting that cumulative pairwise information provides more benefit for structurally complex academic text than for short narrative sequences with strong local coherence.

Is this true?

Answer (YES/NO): NO